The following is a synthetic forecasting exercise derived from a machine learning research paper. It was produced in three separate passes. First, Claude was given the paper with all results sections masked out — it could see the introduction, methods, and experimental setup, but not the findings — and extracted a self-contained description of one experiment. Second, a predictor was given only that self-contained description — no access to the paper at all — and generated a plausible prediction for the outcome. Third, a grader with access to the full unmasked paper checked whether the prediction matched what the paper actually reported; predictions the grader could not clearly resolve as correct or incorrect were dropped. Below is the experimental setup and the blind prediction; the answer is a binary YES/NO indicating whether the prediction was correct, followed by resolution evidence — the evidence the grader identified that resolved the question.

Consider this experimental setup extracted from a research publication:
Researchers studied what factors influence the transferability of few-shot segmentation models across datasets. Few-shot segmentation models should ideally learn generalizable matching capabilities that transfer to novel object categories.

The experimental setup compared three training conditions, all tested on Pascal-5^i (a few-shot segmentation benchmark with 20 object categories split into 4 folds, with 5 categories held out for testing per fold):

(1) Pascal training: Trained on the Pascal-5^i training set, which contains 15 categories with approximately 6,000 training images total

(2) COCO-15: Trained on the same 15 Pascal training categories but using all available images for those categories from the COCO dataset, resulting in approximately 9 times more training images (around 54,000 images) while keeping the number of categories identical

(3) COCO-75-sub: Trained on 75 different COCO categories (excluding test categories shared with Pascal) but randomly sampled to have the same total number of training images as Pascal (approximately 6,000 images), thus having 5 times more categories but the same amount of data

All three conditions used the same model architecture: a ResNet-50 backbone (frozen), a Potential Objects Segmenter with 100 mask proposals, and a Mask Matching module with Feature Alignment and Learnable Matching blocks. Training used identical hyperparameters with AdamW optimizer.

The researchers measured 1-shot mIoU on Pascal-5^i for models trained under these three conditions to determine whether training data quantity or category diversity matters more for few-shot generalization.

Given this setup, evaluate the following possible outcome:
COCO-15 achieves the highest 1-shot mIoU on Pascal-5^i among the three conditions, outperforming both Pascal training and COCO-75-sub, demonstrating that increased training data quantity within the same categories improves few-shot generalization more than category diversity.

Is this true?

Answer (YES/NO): NO